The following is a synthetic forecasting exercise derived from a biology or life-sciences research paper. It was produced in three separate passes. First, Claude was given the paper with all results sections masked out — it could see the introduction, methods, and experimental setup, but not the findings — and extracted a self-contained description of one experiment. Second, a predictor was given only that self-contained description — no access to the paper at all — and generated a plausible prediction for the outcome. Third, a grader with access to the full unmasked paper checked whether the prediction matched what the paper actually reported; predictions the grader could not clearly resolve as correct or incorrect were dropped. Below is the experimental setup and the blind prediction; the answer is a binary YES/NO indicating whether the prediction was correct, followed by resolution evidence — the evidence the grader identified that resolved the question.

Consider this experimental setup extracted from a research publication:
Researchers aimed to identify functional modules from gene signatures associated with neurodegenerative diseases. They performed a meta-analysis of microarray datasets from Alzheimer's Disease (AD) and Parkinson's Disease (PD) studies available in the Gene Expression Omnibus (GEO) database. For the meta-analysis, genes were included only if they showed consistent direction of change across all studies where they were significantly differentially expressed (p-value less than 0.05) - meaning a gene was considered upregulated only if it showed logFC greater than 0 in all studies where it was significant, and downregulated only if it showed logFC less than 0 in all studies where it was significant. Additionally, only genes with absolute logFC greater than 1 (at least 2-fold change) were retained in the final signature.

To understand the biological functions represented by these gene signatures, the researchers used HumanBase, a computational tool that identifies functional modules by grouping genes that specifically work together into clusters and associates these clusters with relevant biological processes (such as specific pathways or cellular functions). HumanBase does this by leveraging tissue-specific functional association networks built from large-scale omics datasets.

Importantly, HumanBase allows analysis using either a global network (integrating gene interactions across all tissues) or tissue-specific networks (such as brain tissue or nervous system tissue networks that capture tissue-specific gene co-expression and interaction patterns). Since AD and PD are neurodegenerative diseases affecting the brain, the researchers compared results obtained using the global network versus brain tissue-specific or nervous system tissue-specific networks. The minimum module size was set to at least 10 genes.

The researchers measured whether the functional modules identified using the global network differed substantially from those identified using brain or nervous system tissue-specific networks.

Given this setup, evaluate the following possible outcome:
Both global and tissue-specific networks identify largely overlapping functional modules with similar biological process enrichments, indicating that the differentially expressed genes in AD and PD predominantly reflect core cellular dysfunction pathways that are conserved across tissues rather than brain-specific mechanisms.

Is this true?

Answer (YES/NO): YES